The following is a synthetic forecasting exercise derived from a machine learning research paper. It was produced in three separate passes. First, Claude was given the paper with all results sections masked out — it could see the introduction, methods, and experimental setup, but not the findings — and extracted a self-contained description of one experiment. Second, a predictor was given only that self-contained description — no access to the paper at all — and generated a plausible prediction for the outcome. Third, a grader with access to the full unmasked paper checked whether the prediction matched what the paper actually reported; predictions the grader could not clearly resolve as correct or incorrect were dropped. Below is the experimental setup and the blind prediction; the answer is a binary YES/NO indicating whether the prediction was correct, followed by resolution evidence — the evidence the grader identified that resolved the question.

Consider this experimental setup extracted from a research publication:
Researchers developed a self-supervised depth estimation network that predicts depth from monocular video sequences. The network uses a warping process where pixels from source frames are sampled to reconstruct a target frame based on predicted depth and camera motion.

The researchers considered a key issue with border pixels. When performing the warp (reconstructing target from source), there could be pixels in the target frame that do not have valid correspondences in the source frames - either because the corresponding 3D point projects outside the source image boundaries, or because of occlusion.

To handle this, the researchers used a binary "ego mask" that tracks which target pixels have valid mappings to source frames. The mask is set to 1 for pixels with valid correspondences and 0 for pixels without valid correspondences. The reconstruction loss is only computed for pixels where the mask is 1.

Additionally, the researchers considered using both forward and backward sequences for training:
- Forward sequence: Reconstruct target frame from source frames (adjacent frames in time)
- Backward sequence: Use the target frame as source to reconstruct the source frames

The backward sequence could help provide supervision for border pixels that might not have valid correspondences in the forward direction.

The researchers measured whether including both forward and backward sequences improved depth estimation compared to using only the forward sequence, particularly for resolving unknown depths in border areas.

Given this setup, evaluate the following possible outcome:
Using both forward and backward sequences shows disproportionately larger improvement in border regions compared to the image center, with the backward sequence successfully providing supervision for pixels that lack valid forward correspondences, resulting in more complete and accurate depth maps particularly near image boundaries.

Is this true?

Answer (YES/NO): YES